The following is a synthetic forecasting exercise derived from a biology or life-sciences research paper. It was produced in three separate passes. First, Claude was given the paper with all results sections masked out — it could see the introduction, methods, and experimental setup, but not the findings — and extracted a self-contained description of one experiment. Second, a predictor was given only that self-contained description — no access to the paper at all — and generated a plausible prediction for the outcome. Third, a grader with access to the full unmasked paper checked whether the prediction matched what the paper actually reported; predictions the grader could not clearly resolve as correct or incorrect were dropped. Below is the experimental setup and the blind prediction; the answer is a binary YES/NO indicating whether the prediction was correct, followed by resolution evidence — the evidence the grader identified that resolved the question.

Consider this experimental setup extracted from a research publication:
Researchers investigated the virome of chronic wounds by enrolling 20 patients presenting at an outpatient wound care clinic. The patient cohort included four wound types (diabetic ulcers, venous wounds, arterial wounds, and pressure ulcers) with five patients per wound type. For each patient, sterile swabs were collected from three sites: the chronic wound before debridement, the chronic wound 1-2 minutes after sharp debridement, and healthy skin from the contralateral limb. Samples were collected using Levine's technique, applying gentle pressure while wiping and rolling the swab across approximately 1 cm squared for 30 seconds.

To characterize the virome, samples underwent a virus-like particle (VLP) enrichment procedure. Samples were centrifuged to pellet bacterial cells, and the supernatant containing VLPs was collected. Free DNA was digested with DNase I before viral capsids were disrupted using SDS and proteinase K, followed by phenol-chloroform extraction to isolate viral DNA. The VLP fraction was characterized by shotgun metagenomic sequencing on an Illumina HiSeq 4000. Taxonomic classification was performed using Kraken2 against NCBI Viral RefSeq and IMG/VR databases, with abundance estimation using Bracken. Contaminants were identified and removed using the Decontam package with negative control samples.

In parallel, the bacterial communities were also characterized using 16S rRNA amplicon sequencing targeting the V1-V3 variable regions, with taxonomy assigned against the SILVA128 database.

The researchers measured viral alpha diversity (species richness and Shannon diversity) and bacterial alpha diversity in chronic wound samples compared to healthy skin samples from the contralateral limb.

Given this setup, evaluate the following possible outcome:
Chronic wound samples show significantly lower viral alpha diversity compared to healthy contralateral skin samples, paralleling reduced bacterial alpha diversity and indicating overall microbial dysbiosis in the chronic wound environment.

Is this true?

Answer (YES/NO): NO